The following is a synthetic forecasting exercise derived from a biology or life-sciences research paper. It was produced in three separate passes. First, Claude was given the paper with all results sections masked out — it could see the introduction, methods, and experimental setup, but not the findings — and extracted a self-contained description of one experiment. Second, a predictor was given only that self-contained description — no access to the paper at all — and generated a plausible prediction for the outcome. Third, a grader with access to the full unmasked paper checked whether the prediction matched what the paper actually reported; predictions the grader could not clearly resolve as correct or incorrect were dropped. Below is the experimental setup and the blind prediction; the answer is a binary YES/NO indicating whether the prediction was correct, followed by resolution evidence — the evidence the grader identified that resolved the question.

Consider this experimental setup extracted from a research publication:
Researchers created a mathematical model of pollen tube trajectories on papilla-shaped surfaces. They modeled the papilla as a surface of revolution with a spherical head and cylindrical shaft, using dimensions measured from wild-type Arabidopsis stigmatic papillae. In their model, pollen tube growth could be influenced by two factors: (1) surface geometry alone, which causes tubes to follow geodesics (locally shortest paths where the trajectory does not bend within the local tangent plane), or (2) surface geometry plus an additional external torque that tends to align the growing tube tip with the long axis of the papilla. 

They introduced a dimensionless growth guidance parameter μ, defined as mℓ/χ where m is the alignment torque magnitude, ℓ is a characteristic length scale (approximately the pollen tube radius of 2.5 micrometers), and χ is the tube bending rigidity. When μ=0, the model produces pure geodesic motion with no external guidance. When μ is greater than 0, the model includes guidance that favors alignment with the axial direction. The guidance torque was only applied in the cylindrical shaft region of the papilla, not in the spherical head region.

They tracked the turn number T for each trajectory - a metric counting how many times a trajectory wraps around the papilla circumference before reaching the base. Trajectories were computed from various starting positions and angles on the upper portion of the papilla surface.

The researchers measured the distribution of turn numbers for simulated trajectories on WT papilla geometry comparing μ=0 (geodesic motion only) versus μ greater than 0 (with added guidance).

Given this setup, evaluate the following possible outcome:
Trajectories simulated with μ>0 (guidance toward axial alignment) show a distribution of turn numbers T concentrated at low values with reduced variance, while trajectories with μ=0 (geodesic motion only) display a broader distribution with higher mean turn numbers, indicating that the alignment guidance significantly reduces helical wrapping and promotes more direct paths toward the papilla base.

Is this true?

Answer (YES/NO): YES